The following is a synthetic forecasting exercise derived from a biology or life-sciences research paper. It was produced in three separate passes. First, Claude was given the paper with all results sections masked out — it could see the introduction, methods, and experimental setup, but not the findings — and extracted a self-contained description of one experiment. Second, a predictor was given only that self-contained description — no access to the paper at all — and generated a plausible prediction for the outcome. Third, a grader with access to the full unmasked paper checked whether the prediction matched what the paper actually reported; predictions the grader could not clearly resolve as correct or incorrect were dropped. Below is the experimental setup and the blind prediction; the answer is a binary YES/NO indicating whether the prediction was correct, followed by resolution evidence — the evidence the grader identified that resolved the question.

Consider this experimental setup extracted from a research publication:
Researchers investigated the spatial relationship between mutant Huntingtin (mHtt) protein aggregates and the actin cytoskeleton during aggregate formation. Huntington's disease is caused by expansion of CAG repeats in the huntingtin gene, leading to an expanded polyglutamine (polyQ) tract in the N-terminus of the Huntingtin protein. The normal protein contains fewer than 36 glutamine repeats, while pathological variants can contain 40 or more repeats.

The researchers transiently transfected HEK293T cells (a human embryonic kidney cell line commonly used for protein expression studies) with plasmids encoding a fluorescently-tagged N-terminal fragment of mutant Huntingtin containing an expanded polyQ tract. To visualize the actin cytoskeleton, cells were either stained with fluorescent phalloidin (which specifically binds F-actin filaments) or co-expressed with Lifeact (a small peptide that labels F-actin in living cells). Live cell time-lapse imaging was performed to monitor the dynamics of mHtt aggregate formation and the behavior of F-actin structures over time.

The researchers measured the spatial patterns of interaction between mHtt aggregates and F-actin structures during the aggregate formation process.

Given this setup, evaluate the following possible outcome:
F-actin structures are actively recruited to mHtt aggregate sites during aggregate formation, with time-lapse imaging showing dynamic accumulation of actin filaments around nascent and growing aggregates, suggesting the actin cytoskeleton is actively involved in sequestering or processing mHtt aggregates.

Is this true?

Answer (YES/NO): YES